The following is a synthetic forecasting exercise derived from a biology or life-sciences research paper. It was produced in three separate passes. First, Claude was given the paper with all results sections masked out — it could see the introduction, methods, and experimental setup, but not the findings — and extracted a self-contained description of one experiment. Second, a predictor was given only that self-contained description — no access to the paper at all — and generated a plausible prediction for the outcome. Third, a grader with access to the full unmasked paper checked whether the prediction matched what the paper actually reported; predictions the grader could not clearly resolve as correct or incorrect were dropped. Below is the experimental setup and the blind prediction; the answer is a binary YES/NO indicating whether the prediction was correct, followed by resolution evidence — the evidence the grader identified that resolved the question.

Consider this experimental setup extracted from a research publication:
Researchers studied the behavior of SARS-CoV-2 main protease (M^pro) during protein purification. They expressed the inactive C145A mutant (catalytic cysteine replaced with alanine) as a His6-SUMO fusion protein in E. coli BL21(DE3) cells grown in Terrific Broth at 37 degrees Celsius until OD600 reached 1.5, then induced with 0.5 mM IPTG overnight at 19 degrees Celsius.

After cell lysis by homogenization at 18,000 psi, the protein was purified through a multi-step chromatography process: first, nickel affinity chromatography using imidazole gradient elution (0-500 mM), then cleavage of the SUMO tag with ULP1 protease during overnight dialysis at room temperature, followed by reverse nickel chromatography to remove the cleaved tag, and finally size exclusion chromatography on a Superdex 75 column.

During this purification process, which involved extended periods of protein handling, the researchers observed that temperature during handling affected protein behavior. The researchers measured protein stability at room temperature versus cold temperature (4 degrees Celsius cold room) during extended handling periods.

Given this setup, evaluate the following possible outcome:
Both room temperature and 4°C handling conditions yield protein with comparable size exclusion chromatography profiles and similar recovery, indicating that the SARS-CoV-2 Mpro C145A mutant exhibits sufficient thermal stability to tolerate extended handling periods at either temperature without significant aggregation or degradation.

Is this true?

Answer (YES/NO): NO